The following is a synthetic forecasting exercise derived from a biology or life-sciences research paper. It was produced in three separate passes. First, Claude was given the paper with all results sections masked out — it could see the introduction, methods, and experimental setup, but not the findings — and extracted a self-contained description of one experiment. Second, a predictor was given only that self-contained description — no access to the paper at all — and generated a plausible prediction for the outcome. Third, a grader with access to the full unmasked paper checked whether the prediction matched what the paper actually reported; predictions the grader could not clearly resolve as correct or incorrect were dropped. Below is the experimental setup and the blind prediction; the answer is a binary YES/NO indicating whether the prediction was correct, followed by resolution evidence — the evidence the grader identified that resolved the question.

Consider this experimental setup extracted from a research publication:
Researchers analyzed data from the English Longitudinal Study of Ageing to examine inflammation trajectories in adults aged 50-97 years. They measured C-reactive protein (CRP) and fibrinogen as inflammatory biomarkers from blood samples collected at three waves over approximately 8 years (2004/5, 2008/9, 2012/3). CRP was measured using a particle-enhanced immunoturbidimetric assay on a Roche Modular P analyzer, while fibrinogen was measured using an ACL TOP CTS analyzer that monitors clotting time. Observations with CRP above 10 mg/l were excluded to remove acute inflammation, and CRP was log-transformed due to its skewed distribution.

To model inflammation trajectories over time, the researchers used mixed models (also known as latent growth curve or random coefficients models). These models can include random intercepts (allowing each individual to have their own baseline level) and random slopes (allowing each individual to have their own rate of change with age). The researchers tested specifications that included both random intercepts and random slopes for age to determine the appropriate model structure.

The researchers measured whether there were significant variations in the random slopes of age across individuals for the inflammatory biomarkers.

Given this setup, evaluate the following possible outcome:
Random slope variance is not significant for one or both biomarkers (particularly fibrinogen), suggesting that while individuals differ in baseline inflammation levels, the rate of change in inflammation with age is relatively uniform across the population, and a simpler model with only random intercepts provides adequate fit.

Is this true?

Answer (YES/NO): YES